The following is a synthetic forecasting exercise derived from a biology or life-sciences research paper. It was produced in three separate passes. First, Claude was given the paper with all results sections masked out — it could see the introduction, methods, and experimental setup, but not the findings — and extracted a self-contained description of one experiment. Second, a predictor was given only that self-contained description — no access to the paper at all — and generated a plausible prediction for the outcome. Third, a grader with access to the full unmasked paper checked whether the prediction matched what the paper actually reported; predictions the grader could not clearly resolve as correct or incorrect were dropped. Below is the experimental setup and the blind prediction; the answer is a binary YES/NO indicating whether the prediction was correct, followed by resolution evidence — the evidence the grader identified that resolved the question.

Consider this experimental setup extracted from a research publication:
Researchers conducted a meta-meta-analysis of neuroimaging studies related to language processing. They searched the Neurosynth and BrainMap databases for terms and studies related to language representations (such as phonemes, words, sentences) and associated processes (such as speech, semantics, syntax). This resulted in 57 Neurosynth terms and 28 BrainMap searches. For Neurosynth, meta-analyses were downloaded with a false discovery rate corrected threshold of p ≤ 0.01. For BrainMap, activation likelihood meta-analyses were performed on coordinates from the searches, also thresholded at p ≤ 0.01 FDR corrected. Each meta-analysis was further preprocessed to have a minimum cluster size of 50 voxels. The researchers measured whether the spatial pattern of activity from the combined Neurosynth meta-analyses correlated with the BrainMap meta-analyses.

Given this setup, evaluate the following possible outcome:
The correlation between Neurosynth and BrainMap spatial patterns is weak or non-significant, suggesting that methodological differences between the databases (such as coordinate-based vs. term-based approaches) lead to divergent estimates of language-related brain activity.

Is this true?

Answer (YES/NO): NO